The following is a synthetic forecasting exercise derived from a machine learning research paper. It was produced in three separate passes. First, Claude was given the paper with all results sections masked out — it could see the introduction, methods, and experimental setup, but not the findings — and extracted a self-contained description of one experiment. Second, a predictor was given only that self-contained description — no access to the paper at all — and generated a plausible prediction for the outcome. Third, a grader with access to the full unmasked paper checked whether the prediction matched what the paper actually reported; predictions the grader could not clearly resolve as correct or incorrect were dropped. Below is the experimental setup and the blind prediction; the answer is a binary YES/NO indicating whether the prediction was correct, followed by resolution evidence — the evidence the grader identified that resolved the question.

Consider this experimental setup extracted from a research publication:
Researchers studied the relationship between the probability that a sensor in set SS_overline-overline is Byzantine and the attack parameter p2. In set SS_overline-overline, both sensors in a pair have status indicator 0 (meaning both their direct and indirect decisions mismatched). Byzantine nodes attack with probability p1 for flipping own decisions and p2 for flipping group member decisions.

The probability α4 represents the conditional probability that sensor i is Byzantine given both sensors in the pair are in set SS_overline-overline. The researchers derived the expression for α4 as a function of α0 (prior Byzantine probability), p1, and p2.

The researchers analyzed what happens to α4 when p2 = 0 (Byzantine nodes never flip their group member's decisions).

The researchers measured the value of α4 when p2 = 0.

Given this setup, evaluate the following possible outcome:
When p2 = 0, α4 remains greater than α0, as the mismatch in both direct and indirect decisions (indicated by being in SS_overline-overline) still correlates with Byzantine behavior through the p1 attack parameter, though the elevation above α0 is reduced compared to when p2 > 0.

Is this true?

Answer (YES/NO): NO